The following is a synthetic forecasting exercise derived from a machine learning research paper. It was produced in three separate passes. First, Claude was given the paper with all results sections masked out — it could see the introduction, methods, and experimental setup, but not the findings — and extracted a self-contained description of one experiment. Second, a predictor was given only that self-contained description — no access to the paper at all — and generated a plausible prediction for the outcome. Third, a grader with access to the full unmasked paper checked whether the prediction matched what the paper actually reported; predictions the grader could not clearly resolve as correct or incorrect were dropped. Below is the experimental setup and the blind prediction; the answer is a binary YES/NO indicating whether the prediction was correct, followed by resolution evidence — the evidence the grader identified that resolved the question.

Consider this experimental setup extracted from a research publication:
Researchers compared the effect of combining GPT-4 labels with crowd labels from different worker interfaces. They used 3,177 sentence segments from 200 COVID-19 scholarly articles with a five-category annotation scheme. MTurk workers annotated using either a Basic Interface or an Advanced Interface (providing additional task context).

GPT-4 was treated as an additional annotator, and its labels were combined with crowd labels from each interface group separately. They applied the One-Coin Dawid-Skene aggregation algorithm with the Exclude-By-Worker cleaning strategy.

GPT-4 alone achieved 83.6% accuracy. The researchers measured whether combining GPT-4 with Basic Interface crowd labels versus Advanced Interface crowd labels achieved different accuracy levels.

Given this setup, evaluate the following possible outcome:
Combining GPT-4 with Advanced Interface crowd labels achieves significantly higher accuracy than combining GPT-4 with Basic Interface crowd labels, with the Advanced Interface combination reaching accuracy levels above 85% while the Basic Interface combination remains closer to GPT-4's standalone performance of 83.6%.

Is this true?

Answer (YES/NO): YES